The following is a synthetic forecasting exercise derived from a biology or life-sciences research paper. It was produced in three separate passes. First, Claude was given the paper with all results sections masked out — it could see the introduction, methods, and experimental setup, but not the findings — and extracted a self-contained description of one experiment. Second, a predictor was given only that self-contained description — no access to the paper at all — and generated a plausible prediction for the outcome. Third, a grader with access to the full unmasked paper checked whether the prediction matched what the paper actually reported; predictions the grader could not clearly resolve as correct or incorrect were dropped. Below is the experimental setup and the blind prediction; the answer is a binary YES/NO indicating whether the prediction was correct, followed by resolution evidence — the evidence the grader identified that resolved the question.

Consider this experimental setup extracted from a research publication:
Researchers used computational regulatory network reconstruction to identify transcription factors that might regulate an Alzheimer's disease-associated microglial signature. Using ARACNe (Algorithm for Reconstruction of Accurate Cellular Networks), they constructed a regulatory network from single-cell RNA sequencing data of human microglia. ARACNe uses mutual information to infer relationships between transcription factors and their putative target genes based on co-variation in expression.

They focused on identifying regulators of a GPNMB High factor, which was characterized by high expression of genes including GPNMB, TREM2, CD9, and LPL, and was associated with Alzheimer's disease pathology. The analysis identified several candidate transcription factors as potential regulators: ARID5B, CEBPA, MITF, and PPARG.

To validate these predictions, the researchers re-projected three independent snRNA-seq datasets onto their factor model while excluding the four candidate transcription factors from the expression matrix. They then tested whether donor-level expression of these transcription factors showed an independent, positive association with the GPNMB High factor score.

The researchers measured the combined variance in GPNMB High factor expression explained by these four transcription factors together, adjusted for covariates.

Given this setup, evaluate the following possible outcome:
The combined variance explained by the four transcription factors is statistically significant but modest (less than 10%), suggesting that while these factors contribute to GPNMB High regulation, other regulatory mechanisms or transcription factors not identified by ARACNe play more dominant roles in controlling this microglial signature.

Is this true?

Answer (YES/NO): NO